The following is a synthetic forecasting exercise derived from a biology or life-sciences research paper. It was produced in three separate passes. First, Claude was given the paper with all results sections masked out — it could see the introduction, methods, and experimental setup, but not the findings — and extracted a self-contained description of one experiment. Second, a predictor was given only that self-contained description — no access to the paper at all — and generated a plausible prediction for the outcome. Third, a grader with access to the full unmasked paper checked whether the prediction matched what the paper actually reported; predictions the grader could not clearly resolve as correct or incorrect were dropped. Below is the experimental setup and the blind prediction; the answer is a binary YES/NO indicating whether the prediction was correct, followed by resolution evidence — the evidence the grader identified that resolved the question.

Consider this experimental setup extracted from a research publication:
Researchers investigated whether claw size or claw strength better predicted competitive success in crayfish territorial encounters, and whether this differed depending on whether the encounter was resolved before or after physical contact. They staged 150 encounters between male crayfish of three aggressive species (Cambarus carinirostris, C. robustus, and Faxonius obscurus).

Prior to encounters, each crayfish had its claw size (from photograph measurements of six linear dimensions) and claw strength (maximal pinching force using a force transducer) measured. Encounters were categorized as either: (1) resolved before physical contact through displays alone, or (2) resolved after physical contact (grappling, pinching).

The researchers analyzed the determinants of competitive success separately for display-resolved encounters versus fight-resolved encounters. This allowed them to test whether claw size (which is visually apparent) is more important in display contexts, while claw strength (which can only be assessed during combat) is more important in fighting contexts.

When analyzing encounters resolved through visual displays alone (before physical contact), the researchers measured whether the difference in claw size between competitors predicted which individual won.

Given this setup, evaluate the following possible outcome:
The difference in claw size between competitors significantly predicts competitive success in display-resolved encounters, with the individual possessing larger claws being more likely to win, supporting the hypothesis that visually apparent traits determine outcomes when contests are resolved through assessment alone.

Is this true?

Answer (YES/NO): NO